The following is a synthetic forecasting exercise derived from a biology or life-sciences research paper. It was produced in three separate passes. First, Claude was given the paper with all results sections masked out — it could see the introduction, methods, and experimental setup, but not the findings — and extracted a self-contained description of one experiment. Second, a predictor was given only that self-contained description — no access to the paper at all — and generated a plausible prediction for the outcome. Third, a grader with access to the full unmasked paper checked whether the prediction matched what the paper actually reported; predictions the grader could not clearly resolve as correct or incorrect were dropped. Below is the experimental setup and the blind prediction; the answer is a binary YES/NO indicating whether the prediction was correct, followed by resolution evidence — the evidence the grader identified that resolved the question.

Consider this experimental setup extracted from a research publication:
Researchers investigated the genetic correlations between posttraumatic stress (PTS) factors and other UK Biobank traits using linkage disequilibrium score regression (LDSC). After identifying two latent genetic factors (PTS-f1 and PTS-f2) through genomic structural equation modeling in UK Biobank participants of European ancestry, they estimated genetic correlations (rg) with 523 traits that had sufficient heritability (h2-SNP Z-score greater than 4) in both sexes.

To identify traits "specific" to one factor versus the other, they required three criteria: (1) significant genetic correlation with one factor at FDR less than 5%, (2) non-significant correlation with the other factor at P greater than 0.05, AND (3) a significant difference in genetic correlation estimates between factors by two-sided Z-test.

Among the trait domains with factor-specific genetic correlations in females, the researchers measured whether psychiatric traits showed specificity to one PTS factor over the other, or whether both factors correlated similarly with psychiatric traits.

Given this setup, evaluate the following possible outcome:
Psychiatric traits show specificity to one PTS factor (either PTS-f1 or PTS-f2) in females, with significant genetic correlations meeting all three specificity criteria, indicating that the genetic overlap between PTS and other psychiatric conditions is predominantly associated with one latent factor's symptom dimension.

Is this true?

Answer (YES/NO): NO